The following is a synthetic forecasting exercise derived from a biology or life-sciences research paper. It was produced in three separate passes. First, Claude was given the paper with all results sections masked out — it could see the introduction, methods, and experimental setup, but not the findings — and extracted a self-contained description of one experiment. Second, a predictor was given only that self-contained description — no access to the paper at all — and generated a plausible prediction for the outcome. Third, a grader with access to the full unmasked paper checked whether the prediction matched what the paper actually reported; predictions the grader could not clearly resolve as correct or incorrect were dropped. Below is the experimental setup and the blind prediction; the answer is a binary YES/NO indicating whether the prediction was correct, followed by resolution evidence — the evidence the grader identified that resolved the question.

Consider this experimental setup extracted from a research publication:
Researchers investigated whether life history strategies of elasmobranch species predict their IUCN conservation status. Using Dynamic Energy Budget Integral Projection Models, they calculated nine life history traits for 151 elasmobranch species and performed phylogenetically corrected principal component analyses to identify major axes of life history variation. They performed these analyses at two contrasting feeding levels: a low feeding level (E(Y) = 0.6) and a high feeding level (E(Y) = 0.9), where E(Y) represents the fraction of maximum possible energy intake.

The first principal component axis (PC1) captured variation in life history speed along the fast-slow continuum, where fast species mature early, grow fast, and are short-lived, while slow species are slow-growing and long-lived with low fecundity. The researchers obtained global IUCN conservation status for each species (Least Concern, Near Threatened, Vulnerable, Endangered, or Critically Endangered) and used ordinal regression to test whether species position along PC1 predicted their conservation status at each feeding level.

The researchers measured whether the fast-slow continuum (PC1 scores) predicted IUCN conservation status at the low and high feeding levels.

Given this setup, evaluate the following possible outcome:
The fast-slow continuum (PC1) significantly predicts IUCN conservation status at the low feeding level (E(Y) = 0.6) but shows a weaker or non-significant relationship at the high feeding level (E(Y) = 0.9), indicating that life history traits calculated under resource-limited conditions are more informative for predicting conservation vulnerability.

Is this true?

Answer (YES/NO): NO